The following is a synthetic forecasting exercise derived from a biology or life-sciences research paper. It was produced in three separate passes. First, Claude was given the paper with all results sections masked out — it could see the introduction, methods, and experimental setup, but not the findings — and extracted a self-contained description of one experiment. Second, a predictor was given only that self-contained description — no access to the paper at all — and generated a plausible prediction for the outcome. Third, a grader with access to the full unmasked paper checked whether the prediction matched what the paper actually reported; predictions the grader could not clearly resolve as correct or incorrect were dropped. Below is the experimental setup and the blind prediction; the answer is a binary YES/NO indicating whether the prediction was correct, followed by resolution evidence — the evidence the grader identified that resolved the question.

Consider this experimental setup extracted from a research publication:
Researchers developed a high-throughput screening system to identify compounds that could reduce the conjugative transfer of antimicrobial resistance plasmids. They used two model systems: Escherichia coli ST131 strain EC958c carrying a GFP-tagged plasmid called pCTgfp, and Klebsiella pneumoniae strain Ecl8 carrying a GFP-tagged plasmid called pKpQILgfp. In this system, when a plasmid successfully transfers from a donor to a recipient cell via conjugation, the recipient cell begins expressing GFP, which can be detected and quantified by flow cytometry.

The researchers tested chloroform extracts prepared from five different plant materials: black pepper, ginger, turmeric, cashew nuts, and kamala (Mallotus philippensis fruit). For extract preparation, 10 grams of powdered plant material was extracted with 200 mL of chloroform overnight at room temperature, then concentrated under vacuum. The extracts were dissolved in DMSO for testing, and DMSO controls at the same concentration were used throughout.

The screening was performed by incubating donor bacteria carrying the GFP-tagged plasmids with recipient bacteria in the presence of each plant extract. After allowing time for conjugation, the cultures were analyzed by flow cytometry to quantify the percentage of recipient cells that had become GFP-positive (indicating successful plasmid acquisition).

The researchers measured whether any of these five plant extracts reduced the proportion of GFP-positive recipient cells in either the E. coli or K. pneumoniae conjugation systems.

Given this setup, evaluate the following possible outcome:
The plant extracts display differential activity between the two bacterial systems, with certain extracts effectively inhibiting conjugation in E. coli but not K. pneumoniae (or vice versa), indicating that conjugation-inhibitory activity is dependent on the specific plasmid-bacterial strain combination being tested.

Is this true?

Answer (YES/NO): YES